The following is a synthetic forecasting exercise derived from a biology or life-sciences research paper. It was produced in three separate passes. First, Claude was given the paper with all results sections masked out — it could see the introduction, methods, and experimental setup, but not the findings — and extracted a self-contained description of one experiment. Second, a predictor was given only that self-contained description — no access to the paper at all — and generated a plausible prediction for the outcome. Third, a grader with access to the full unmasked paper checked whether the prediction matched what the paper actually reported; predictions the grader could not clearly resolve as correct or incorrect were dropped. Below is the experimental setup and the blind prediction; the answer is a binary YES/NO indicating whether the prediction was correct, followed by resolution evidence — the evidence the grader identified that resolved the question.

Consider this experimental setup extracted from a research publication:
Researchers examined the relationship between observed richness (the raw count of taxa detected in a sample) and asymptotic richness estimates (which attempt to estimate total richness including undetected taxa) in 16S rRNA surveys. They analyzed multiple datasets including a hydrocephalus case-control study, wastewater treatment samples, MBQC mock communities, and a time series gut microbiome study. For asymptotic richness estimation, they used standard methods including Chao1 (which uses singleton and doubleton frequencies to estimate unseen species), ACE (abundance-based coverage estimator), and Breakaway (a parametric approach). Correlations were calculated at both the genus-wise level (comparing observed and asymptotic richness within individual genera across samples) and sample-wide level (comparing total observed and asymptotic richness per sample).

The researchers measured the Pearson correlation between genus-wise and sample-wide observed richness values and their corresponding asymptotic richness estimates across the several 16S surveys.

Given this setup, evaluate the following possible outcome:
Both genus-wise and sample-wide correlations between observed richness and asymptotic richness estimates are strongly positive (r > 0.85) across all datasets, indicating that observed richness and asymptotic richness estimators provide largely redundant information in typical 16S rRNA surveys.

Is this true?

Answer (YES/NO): YES